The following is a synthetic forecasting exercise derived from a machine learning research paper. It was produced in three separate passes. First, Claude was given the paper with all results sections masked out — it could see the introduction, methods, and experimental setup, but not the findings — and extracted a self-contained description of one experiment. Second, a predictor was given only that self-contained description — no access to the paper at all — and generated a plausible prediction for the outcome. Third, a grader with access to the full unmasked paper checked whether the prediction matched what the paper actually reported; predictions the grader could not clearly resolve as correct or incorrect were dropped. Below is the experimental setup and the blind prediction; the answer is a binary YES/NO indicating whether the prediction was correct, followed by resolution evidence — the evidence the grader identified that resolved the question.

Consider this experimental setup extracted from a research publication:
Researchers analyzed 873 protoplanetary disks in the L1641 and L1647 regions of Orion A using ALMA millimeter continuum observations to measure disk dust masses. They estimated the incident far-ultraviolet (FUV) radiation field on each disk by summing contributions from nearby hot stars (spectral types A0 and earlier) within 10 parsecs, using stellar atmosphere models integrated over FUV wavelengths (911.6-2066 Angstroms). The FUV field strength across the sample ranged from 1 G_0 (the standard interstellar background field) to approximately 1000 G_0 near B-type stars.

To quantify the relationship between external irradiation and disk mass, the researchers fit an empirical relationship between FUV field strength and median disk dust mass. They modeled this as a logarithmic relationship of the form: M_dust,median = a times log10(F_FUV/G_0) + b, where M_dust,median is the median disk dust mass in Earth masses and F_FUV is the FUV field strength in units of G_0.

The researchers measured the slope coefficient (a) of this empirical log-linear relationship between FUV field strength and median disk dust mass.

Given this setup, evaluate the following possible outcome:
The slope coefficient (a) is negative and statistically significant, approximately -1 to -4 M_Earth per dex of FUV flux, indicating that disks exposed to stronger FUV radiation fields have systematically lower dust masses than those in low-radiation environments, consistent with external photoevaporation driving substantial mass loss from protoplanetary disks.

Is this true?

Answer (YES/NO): YES